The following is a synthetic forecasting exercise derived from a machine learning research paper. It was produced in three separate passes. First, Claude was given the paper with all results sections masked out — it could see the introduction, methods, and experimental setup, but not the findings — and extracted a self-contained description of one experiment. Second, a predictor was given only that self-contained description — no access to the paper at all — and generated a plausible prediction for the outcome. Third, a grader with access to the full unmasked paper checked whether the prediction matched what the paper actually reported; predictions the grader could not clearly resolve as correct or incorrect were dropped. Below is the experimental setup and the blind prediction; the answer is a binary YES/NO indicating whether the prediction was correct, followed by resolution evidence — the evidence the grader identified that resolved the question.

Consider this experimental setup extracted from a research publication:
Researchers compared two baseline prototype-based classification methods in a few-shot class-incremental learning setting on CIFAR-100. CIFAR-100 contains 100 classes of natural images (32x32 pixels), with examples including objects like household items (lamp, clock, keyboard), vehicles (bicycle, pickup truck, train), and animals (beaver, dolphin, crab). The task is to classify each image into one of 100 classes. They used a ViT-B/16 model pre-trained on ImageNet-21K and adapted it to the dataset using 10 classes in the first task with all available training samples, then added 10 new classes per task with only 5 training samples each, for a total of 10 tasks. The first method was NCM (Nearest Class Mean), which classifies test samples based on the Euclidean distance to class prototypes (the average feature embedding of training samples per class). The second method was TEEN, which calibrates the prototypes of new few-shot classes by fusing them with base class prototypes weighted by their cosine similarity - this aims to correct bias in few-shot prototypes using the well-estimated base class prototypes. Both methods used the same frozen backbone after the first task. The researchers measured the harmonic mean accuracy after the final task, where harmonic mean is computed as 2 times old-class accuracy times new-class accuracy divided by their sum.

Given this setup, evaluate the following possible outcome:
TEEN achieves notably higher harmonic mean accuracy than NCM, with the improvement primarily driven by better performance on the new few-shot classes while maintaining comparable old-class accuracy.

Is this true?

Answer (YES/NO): NO